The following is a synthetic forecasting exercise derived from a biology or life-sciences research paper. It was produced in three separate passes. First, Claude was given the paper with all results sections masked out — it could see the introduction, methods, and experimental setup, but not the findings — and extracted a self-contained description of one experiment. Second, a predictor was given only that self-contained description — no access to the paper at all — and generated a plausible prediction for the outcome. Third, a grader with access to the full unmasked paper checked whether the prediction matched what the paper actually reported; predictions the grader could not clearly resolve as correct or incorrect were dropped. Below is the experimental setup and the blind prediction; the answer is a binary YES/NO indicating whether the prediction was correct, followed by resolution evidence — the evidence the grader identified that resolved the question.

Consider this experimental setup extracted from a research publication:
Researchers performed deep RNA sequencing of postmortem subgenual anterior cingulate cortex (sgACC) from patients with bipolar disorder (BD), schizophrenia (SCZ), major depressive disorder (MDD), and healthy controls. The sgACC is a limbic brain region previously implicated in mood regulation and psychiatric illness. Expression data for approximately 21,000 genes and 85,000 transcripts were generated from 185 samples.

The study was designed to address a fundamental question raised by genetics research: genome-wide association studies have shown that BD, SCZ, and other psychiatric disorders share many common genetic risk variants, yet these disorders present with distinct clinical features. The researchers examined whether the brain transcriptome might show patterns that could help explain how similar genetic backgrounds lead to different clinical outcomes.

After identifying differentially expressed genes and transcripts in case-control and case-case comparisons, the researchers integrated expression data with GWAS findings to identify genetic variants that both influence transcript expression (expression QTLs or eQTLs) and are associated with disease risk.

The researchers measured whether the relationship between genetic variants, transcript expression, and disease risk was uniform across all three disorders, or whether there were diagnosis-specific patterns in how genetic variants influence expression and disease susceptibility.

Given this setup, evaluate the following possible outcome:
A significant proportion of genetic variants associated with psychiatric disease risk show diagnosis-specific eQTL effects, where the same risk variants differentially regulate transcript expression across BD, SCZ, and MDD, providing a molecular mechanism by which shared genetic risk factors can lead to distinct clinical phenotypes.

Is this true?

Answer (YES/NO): NO